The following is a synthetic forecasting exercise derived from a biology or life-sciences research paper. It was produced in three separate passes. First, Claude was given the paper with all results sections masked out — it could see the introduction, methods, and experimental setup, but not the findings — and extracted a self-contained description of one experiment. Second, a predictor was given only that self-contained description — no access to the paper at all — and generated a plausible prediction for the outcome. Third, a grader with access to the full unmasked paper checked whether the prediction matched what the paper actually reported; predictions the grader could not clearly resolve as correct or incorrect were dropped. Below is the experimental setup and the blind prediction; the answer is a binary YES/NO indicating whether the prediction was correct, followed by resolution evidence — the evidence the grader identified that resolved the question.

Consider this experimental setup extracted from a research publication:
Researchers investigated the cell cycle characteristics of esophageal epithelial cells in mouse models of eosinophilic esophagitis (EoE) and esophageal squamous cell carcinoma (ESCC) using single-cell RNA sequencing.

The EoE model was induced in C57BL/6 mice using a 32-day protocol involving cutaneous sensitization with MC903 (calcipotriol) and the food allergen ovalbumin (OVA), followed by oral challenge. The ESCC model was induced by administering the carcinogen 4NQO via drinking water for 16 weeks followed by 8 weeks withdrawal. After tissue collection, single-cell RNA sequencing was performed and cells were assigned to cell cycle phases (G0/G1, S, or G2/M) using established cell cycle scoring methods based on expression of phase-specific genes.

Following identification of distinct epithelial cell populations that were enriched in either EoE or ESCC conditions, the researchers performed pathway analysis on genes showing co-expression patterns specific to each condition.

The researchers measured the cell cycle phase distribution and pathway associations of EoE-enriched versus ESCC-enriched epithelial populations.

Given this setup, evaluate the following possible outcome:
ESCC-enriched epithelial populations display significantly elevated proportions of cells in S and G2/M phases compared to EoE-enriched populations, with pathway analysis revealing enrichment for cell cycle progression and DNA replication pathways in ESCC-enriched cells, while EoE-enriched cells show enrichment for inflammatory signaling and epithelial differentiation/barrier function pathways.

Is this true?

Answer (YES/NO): NO